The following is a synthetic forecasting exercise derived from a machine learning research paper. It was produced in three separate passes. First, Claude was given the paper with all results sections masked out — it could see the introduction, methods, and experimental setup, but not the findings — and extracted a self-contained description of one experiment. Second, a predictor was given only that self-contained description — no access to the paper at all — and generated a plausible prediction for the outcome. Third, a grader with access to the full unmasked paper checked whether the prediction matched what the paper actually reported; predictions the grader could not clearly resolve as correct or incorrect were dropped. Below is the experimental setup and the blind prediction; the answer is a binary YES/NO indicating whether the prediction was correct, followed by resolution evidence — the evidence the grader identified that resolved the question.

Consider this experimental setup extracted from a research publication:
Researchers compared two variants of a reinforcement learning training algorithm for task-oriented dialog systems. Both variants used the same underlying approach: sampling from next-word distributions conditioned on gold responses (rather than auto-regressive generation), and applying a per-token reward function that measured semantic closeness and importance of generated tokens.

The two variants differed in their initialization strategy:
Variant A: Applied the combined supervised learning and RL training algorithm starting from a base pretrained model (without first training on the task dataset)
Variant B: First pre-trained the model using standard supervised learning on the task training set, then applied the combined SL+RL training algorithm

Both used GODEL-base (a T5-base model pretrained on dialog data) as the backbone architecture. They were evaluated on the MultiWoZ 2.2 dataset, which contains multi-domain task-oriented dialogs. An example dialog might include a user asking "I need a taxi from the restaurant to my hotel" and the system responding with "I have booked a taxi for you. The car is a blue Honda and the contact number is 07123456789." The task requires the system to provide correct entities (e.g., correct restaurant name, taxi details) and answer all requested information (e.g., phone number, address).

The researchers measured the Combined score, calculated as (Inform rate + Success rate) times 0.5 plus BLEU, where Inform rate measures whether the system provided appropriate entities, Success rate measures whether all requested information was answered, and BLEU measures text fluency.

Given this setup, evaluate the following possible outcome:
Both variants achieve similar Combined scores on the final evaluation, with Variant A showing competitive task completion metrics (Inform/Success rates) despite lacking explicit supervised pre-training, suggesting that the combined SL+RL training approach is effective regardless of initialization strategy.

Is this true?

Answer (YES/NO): NO